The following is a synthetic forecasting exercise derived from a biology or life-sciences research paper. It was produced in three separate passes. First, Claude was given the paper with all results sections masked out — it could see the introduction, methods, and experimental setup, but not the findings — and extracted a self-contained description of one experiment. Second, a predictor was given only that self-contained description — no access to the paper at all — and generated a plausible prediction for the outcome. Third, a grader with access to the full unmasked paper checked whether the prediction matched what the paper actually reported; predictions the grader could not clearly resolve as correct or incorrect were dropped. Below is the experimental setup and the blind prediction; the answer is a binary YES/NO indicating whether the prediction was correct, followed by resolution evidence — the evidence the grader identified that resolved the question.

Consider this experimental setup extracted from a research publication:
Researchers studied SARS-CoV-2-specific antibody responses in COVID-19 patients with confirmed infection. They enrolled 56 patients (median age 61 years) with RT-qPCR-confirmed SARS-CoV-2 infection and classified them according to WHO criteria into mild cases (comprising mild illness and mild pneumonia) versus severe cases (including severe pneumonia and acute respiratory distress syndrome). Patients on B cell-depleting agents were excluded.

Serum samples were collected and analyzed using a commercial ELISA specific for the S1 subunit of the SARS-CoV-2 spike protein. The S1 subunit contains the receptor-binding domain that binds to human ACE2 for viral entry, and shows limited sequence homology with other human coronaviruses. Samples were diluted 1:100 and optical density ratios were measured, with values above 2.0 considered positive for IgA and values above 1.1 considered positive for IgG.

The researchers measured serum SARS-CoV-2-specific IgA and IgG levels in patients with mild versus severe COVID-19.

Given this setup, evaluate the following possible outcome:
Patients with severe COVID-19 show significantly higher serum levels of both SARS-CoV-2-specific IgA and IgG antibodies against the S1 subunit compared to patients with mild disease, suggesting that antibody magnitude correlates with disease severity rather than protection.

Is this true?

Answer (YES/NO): YES